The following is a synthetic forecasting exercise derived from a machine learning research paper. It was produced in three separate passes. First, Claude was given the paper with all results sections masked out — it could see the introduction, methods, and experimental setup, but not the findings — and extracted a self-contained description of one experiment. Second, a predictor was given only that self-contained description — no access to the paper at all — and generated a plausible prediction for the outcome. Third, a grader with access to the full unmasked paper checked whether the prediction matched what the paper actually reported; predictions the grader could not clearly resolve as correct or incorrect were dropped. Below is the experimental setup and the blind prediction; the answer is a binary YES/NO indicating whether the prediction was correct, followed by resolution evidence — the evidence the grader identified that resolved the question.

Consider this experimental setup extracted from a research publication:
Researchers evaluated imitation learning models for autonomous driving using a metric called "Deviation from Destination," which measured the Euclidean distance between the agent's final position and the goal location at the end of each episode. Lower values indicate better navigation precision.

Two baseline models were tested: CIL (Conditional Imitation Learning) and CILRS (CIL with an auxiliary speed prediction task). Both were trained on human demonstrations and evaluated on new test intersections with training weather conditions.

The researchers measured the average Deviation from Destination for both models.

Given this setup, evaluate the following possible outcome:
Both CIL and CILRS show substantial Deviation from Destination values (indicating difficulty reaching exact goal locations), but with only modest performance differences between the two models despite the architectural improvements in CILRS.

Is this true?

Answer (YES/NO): YES